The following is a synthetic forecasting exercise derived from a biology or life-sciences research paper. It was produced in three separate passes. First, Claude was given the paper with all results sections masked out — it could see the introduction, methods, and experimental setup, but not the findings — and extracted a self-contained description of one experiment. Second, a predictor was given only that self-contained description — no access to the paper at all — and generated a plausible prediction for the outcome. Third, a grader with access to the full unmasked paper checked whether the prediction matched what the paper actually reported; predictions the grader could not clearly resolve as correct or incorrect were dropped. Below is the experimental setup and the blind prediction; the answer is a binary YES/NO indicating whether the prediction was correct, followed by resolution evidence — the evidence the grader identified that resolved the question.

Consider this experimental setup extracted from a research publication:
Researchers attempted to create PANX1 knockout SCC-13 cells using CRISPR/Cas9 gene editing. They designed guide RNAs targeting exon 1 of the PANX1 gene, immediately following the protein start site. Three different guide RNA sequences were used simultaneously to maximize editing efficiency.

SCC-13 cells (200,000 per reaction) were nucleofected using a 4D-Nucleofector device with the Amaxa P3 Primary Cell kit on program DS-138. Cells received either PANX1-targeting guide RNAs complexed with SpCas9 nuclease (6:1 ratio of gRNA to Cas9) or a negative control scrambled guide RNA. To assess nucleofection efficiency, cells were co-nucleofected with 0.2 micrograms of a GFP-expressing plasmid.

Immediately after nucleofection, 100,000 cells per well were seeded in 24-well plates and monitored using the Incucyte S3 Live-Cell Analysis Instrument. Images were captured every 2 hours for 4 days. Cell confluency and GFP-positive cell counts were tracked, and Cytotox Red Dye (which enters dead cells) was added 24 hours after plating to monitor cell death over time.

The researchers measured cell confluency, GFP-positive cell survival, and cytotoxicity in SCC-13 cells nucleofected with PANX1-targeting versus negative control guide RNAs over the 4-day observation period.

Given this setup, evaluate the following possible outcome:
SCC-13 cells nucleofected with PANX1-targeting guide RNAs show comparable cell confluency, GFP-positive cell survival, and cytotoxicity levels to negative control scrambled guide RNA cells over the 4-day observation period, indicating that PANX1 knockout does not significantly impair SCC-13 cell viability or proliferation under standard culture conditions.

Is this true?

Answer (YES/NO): NO